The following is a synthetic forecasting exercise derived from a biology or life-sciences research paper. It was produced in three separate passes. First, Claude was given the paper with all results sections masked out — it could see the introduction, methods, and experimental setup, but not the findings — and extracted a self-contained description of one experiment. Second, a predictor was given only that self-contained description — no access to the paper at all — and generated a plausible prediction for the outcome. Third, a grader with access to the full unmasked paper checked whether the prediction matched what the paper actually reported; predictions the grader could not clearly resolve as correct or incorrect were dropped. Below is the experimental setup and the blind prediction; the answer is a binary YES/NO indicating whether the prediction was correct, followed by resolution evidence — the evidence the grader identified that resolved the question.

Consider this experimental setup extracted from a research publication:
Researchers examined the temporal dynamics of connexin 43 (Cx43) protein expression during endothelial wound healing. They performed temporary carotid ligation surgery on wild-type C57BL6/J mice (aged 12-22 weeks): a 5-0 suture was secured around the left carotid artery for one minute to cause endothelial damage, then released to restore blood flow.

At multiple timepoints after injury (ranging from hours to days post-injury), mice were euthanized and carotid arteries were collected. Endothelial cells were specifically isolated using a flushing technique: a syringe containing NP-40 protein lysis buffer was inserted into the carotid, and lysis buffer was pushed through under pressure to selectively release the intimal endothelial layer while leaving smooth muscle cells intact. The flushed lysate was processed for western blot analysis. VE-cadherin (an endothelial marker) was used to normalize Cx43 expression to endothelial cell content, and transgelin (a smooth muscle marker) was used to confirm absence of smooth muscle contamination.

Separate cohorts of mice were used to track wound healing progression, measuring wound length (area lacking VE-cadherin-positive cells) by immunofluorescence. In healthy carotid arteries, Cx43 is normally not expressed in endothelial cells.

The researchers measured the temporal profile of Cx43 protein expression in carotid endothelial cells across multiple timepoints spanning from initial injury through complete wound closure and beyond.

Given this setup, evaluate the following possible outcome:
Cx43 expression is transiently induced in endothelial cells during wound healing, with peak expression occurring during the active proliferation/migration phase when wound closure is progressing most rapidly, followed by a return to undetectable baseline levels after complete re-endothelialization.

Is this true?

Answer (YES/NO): NO